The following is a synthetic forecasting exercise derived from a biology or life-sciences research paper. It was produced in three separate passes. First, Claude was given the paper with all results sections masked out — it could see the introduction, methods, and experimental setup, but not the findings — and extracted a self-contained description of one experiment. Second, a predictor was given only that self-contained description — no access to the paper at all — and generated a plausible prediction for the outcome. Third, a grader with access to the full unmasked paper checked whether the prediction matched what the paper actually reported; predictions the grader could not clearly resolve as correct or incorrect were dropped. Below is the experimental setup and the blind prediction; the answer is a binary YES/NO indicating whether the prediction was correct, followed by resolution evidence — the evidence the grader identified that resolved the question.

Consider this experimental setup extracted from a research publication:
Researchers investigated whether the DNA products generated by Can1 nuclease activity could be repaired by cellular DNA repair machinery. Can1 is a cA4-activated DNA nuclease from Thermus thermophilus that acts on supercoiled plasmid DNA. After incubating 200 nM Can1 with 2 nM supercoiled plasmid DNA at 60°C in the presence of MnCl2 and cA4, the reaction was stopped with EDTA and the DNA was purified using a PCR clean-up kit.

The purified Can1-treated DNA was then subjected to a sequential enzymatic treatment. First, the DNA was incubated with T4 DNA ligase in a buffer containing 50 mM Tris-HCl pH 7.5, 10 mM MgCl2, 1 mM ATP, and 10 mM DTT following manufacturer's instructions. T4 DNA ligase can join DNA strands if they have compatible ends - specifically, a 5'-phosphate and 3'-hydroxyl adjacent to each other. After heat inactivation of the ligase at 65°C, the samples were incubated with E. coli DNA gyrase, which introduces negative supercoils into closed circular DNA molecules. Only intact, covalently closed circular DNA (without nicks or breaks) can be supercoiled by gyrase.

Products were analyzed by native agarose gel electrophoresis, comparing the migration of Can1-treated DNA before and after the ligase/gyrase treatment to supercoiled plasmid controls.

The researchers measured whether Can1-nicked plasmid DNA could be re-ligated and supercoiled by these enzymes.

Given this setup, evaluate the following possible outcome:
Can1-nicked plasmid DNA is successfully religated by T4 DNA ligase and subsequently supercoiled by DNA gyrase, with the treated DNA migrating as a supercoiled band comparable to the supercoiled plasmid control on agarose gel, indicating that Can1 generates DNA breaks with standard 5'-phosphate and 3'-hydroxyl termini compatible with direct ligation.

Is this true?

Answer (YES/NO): YES